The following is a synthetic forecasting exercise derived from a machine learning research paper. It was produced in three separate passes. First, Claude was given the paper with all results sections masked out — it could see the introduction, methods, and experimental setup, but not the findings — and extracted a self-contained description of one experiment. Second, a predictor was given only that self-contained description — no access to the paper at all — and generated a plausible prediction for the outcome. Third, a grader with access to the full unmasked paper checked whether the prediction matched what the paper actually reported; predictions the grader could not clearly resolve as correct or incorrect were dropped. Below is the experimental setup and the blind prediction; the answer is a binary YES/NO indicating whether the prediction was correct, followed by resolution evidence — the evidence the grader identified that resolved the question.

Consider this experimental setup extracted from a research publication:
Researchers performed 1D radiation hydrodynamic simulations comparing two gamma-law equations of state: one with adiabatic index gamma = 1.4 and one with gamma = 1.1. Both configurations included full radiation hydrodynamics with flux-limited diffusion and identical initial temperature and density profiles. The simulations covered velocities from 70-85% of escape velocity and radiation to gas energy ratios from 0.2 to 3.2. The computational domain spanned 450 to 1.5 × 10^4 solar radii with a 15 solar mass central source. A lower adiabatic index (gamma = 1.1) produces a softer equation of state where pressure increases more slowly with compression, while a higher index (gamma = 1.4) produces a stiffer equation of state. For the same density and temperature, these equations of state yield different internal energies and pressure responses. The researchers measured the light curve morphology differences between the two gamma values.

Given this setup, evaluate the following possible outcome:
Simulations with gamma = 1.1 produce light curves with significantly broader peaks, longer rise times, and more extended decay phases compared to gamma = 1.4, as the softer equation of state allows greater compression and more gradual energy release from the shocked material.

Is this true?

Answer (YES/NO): NO